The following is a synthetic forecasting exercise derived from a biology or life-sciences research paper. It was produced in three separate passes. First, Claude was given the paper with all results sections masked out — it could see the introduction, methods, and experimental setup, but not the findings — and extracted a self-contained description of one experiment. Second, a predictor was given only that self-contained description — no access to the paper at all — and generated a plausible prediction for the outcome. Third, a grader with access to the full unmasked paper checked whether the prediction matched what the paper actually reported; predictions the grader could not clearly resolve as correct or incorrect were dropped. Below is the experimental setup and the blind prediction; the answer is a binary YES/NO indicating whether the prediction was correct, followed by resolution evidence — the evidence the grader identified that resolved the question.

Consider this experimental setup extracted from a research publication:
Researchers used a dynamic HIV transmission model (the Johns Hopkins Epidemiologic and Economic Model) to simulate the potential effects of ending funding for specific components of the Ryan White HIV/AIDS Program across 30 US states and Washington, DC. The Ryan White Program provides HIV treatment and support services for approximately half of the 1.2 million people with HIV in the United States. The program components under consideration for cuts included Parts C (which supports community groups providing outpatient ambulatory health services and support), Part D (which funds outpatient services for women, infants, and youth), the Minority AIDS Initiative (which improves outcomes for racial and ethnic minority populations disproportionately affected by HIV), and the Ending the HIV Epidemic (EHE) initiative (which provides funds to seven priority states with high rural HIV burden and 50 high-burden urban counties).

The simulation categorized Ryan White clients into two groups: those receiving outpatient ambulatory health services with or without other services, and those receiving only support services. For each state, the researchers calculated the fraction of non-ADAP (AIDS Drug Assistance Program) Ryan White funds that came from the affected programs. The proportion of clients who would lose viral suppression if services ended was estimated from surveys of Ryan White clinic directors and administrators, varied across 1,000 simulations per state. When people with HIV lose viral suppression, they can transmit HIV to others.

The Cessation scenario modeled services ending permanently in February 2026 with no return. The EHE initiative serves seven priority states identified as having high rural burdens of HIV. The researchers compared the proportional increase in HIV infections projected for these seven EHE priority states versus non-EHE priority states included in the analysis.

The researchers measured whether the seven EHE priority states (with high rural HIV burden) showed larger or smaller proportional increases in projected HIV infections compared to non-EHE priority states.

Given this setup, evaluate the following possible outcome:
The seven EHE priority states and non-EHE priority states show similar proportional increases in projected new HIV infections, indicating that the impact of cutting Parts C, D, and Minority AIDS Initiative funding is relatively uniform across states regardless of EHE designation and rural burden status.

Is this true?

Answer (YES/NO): NO